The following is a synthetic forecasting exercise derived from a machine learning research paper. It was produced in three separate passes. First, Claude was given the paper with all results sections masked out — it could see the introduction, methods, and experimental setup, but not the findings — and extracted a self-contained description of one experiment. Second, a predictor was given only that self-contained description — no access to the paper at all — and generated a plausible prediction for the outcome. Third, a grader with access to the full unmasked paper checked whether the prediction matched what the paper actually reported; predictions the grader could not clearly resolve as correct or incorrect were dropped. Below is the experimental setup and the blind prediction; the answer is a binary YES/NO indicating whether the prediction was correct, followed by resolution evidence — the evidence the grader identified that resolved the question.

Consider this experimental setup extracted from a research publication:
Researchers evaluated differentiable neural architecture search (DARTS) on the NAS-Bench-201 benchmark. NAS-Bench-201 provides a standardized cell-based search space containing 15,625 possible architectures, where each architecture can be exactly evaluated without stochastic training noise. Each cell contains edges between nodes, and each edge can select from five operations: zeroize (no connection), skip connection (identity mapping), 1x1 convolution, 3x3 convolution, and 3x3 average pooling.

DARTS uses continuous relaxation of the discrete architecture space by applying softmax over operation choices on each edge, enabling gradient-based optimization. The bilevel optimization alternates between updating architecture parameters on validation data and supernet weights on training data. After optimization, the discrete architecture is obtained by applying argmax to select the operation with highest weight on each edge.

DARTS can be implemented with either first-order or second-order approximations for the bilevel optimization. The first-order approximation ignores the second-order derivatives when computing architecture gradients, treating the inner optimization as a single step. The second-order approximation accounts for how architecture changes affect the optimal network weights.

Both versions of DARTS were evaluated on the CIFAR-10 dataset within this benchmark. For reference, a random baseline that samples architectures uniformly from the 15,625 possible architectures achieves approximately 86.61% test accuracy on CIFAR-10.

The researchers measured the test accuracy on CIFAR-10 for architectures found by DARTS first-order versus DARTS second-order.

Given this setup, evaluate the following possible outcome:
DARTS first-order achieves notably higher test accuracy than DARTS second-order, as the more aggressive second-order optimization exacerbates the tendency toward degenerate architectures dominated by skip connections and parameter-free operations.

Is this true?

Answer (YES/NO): NO